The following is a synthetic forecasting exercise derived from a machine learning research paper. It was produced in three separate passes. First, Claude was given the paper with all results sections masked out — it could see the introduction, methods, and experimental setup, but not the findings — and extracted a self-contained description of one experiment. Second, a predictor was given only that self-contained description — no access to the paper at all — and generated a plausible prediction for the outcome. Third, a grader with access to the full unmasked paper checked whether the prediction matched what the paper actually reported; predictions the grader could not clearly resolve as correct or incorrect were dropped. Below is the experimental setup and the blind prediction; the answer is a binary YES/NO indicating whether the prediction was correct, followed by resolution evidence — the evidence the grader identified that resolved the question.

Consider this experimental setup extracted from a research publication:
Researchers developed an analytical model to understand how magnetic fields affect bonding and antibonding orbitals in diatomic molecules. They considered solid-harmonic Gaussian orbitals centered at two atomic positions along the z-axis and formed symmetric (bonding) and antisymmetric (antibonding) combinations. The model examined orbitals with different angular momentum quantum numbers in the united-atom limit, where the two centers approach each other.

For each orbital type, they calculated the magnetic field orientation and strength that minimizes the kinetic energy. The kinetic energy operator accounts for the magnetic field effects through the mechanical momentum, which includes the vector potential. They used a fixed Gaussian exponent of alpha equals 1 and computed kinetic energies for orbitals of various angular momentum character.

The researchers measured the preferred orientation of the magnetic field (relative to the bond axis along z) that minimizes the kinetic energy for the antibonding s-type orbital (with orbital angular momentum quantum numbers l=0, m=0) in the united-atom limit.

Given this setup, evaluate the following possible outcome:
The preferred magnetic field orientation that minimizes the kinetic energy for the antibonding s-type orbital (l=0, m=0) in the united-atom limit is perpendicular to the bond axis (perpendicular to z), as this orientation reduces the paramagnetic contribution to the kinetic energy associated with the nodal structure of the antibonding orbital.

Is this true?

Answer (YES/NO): YES